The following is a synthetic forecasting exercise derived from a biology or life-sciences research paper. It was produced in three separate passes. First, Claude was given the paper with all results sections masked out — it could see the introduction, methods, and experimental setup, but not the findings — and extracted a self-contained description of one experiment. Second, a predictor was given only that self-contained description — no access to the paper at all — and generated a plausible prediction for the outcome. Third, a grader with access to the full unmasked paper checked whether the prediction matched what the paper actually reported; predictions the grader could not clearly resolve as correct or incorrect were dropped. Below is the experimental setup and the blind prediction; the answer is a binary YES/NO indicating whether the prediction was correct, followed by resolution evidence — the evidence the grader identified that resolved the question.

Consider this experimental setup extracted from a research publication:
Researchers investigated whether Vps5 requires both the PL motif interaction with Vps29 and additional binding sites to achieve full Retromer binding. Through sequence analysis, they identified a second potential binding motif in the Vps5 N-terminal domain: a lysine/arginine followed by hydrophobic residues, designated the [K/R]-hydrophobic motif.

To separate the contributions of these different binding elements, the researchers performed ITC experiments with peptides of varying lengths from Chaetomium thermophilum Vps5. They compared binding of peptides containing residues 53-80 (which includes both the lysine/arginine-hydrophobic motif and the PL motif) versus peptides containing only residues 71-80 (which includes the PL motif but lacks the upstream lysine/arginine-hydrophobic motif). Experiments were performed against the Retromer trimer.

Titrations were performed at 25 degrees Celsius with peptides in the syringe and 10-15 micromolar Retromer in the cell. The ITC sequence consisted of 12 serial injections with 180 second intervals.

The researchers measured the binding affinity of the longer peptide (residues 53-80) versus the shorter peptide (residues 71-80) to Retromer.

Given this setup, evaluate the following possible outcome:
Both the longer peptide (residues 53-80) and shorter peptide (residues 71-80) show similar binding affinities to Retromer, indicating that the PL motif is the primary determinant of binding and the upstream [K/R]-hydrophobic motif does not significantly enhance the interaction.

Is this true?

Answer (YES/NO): NO